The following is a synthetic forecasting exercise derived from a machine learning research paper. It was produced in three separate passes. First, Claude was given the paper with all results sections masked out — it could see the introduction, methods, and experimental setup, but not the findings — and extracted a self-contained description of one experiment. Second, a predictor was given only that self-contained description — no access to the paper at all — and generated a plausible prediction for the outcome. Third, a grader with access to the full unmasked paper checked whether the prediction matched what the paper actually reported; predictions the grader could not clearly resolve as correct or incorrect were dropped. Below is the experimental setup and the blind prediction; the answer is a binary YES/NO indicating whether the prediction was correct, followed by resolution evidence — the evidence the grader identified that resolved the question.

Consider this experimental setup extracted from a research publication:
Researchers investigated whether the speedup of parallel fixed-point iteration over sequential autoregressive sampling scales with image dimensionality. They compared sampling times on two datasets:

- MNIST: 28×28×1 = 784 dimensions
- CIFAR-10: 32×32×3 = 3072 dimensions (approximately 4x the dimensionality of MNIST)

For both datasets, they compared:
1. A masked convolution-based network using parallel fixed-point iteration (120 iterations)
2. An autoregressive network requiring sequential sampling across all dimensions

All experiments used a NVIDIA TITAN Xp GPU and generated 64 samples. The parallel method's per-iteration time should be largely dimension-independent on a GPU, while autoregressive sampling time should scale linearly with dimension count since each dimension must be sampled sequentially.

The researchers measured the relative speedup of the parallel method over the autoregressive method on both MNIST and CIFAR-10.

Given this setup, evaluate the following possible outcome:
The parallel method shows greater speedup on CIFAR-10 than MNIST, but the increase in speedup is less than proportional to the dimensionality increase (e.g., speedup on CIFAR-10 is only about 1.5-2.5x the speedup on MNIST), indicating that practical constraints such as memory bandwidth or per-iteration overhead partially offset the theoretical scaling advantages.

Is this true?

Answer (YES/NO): NO